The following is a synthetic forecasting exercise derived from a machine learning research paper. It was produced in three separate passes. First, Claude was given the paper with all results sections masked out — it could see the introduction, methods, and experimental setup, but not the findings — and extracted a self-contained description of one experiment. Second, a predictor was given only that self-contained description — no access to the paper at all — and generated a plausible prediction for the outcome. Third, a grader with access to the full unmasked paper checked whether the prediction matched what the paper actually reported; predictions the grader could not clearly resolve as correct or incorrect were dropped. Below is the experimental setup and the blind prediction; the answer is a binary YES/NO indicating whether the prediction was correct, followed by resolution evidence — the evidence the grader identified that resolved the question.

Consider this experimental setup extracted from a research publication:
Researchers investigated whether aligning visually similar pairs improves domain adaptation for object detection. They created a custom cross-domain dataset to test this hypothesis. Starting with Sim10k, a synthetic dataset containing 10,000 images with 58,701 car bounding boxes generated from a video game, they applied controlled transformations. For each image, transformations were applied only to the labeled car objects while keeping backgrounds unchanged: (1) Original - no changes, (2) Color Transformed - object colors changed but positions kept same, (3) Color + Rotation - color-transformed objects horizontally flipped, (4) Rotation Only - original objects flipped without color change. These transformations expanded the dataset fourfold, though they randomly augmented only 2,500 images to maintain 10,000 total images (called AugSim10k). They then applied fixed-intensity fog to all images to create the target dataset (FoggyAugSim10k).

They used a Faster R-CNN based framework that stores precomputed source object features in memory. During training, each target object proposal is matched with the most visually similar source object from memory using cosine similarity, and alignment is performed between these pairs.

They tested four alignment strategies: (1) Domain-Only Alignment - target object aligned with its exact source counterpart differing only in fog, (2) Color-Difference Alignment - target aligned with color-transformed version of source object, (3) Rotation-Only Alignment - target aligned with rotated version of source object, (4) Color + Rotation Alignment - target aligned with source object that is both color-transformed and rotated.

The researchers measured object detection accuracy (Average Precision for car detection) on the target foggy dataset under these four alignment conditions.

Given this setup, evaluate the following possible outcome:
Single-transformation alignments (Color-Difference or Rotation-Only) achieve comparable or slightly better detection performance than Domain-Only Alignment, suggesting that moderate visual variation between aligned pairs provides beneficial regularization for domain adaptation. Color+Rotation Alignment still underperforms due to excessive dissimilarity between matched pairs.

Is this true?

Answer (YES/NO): NO